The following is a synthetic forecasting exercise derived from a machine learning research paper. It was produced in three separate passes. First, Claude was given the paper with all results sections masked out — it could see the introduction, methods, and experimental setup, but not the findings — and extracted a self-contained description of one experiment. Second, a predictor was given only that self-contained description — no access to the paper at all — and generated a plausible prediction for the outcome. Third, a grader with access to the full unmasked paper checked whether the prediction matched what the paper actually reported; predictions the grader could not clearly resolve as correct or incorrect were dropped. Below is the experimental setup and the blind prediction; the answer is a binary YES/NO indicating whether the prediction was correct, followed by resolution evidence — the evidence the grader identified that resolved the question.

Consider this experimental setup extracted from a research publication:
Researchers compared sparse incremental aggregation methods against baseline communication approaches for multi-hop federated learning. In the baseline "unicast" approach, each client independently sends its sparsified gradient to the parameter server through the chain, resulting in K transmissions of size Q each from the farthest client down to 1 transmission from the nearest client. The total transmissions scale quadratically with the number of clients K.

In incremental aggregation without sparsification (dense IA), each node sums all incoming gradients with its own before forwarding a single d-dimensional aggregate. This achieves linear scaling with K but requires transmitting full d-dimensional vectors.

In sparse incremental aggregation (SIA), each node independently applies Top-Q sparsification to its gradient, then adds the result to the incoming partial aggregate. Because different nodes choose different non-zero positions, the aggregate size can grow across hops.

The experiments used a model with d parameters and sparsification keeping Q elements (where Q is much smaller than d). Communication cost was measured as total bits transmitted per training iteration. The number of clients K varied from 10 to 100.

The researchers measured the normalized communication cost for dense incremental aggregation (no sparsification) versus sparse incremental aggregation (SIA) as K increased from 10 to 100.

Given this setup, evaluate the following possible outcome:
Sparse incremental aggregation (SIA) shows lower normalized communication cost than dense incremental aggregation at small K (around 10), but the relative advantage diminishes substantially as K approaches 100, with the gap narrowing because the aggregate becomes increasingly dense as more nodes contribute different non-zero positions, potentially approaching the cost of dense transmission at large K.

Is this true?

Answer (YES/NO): NO